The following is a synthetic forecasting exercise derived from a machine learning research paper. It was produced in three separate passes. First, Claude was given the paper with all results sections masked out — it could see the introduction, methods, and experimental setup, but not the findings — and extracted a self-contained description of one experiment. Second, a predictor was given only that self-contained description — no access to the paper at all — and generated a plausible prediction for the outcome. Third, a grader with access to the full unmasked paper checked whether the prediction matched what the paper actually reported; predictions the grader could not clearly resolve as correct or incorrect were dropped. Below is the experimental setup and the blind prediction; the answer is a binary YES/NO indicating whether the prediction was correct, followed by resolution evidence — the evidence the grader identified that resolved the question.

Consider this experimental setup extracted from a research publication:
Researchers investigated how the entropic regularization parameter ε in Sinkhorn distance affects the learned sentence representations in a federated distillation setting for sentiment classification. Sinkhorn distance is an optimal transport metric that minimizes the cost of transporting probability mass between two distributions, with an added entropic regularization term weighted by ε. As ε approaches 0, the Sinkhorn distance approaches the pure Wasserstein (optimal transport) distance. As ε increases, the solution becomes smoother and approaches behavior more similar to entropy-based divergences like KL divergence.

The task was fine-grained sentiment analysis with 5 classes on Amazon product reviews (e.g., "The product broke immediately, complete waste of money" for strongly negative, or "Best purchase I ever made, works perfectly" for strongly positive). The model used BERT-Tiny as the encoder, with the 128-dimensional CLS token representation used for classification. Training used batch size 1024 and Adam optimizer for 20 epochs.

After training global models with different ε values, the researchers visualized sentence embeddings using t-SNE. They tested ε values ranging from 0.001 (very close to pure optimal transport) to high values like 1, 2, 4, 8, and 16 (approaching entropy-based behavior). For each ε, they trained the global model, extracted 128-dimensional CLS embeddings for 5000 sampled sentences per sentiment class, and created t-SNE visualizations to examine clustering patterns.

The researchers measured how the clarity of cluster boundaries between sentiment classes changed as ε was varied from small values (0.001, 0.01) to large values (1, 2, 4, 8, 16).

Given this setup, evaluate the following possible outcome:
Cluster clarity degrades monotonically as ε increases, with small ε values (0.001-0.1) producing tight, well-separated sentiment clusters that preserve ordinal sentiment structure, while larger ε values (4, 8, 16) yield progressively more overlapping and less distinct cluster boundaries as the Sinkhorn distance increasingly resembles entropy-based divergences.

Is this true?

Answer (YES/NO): YES